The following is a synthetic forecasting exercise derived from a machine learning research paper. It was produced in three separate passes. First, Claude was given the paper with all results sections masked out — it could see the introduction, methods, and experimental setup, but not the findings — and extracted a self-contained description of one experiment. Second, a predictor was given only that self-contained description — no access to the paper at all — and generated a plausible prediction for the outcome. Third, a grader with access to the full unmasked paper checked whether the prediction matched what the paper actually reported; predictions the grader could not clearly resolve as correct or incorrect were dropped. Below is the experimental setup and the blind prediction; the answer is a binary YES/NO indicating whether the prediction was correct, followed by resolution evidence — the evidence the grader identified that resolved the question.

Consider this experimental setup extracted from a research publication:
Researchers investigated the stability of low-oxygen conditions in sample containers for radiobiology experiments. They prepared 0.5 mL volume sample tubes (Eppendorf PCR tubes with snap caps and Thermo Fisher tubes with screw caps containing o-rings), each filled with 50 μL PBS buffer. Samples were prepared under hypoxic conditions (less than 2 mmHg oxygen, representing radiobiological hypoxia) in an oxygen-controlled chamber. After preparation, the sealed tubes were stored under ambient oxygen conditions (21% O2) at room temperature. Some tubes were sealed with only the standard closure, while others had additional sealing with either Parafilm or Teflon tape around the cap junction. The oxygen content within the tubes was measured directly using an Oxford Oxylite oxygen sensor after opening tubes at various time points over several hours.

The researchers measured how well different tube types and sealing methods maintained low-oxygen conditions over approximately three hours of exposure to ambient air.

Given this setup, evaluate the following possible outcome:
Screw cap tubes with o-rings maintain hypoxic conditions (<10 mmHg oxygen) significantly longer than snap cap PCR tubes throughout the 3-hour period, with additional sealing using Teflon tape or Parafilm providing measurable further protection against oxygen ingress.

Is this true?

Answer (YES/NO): NO